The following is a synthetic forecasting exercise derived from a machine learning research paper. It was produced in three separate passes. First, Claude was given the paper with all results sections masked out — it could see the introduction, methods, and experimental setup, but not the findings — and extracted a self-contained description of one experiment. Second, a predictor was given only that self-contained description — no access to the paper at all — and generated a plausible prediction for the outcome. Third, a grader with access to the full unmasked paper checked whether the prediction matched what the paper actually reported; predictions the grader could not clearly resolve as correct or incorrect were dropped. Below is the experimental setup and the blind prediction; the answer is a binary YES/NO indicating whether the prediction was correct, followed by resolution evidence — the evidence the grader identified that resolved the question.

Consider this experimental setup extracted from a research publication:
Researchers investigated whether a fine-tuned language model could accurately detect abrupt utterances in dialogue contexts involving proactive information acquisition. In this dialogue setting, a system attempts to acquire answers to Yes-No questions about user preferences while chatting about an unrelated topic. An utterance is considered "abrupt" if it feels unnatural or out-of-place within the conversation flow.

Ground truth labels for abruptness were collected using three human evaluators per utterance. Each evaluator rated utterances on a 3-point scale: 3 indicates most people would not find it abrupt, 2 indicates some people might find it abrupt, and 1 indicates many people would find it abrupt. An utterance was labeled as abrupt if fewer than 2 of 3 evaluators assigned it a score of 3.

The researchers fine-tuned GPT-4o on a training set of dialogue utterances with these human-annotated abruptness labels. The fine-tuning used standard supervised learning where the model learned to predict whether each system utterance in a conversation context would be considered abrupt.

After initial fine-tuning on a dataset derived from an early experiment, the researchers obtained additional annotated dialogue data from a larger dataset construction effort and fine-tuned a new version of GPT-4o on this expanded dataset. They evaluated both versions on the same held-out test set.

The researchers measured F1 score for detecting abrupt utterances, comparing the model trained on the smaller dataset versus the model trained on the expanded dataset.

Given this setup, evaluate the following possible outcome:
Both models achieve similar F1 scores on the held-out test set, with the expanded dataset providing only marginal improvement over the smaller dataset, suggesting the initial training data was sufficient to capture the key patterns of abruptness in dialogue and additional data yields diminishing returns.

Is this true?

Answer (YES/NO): YES